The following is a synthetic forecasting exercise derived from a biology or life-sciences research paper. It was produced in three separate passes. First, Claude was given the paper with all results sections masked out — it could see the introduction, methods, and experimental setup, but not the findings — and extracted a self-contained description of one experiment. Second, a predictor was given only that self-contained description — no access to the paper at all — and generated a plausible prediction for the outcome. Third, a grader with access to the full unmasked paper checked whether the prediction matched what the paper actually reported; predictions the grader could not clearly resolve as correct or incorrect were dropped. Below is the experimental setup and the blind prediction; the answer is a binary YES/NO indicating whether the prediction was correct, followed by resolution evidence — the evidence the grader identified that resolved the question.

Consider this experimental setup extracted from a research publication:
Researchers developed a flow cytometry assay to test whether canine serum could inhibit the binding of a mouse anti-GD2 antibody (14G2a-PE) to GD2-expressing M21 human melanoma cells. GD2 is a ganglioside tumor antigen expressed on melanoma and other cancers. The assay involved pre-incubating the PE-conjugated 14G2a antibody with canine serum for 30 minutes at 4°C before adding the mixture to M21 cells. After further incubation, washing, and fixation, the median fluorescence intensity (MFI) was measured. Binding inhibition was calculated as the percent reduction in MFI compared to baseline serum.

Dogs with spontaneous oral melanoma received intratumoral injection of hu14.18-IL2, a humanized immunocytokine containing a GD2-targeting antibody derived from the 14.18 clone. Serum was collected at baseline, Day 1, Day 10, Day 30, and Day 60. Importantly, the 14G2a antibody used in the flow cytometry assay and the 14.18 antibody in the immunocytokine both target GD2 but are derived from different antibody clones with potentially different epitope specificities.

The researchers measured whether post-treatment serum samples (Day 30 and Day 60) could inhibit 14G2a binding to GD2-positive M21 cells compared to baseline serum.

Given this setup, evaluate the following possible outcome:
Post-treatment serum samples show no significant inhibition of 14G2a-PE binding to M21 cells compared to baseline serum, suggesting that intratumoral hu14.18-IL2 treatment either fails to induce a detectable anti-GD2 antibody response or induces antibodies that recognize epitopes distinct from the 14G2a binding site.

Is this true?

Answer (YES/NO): NO